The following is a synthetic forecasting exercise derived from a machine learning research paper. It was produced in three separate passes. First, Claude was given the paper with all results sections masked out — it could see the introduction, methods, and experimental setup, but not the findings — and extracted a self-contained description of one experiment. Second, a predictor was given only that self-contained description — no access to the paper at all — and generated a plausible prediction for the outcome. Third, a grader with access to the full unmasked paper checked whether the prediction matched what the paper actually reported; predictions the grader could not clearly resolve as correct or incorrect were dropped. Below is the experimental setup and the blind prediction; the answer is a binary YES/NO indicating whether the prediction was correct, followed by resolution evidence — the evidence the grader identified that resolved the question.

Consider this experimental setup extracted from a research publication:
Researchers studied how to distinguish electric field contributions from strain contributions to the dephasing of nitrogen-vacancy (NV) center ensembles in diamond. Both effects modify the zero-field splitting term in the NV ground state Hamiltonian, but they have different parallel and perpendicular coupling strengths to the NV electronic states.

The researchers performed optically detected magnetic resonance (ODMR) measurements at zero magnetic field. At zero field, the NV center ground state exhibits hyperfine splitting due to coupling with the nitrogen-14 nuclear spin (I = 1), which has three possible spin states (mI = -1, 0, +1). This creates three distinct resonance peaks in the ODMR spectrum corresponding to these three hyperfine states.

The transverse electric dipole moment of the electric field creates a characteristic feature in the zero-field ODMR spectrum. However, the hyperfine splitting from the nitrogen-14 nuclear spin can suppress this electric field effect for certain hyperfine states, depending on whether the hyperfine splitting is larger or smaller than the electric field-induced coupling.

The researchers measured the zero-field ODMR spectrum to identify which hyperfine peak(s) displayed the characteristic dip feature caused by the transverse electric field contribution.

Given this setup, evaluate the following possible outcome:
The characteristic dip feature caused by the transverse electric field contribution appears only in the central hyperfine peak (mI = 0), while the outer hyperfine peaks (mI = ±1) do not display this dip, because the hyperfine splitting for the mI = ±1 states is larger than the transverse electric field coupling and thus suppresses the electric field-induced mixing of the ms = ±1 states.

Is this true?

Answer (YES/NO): YES